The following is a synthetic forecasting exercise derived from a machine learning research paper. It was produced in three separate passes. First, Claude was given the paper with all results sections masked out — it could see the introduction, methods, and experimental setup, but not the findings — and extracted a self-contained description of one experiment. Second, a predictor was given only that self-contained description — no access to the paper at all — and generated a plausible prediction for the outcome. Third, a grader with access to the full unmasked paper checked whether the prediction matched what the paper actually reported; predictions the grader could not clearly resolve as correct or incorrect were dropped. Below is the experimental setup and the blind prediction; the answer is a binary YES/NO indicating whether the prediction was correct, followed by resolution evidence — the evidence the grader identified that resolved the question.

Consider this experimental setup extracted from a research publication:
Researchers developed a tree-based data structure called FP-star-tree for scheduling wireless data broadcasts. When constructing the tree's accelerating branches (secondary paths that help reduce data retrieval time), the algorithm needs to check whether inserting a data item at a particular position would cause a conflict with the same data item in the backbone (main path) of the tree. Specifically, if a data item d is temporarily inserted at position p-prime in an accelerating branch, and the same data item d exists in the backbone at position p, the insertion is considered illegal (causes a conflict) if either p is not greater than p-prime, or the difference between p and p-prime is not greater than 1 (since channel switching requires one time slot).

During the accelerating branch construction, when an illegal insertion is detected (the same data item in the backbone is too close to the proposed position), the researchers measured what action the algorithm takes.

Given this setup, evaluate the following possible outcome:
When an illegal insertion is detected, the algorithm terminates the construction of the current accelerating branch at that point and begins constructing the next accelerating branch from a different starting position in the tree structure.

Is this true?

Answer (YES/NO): NO